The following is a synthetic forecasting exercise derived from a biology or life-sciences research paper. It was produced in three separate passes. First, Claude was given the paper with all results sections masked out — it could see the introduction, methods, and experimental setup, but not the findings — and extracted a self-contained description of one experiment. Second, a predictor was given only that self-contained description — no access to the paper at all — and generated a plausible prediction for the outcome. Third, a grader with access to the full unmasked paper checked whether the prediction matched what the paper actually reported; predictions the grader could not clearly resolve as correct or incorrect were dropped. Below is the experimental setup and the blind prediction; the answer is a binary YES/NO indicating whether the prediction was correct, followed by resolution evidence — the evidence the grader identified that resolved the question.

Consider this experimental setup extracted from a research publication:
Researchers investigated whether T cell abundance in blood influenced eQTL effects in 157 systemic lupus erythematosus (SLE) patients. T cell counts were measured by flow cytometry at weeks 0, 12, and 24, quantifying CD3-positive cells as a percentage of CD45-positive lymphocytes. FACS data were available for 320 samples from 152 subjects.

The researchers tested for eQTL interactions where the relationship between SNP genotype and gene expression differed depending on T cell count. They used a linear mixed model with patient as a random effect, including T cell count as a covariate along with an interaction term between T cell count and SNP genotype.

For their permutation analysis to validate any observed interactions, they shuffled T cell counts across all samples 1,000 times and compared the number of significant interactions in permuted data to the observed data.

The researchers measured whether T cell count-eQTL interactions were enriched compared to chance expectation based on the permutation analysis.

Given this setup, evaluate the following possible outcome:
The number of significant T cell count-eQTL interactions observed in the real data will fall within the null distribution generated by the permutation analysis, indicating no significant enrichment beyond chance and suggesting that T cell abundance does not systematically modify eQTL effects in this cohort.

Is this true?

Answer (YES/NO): NO